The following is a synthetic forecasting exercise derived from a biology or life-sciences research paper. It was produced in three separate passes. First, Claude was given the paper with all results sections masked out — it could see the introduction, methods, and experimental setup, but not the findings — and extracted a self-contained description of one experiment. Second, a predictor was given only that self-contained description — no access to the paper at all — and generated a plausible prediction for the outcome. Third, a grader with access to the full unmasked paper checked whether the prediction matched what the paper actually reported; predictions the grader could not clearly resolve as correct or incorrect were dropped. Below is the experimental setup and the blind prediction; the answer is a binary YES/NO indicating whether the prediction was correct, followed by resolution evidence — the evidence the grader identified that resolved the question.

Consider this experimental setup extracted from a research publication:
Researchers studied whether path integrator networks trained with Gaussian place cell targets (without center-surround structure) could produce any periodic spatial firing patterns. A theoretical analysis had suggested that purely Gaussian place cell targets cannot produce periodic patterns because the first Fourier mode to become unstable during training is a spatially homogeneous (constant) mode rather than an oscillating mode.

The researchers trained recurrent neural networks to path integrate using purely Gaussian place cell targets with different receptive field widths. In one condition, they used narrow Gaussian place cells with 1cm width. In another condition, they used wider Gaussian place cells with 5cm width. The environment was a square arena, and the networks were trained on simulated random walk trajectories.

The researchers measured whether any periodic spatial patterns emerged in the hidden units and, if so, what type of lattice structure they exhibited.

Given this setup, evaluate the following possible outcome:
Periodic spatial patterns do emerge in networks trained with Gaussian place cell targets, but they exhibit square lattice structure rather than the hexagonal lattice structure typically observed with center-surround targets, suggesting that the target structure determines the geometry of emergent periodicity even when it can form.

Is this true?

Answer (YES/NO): NO